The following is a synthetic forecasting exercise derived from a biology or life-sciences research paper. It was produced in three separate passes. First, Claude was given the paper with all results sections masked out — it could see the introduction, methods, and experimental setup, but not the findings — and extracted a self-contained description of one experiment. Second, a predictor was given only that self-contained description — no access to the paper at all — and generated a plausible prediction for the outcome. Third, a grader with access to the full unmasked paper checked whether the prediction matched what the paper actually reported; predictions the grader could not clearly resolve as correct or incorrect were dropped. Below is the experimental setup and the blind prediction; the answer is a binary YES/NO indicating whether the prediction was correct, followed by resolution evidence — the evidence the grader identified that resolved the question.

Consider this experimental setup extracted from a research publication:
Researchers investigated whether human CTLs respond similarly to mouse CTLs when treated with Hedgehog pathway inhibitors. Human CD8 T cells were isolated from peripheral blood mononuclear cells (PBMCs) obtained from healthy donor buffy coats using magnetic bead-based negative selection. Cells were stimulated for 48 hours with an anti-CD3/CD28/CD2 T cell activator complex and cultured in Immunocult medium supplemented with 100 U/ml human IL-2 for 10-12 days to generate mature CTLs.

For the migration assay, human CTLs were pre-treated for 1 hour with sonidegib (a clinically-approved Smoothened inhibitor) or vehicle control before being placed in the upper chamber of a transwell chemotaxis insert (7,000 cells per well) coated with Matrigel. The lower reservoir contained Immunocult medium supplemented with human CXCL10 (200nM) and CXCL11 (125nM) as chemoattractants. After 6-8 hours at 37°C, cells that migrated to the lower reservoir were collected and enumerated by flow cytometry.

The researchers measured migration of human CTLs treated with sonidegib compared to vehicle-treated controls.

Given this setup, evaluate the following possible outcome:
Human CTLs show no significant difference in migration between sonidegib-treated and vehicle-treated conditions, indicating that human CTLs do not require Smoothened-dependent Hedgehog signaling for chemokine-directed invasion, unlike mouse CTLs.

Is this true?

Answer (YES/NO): NO